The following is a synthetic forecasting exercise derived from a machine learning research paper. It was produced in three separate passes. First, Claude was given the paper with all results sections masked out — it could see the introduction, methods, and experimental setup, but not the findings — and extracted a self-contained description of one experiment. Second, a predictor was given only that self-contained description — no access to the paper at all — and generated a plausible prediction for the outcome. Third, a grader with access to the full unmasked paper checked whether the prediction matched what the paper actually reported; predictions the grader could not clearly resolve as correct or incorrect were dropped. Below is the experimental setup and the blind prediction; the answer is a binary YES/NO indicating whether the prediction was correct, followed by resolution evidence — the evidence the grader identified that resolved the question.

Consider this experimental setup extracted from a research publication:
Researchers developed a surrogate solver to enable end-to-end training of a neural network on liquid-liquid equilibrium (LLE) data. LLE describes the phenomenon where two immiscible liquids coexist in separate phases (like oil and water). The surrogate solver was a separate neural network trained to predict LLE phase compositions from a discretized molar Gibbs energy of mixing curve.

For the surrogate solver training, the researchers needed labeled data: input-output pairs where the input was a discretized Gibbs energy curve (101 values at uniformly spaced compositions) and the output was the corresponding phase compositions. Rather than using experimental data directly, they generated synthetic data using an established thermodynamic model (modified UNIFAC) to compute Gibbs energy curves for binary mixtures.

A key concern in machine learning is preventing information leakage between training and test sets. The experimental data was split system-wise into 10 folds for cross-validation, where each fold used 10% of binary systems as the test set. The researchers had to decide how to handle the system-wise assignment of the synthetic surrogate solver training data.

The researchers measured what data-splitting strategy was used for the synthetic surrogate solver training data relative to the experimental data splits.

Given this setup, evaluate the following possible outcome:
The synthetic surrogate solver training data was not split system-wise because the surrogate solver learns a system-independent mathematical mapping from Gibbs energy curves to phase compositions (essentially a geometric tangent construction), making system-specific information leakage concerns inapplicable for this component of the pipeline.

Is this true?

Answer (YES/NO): NO